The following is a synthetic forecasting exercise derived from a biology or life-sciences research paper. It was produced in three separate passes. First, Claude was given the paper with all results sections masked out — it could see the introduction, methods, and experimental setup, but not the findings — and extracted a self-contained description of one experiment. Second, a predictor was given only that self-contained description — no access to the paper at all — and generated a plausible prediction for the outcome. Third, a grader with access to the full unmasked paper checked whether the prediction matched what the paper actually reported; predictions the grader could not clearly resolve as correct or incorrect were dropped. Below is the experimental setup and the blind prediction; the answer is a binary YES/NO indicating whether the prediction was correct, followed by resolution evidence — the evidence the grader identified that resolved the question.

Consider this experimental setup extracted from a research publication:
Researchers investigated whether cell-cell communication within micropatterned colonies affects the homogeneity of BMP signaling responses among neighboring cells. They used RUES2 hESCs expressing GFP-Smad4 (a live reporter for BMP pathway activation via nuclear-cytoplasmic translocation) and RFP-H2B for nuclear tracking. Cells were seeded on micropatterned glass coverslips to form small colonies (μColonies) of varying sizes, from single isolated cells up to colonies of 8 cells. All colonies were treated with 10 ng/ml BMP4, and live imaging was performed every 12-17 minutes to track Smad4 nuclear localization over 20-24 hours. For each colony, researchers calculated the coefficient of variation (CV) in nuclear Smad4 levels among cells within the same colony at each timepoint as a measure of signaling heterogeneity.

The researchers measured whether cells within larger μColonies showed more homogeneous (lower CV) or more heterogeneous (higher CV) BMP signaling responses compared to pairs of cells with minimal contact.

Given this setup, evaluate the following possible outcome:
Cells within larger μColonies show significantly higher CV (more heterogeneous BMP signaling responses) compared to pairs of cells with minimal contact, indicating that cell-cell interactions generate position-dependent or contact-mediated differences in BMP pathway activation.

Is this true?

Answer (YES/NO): NO